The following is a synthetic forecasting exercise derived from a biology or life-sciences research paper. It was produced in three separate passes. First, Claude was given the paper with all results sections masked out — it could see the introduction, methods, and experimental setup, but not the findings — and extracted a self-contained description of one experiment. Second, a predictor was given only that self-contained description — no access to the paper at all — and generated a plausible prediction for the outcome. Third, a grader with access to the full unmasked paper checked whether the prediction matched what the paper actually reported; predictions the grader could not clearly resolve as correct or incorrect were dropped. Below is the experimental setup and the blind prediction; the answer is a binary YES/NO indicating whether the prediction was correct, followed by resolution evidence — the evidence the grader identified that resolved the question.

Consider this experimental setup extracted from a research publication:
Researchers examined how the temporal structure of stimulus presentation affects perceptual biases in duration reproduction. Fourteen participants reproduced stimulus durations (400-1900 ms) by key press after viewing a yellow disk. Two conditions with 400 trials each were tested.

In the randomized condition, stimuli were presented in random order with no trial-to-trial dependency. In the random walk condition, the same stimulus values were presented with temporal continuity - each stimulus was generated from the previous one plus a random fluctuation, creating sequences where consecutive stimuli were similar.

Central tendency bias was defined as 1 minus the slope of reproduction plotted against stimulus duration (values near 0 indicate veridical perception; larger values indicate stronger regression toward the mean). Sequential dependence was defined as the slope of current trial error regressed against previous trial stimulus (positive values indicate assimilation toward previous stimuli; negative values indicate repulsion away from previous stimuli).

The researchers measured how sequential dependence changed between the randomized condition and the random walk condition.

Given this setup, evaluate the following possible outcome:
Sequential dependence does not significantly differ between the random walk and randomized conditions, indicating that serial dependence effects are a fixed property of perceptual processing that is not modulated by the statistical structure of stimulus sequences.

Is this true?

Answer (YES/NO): NO